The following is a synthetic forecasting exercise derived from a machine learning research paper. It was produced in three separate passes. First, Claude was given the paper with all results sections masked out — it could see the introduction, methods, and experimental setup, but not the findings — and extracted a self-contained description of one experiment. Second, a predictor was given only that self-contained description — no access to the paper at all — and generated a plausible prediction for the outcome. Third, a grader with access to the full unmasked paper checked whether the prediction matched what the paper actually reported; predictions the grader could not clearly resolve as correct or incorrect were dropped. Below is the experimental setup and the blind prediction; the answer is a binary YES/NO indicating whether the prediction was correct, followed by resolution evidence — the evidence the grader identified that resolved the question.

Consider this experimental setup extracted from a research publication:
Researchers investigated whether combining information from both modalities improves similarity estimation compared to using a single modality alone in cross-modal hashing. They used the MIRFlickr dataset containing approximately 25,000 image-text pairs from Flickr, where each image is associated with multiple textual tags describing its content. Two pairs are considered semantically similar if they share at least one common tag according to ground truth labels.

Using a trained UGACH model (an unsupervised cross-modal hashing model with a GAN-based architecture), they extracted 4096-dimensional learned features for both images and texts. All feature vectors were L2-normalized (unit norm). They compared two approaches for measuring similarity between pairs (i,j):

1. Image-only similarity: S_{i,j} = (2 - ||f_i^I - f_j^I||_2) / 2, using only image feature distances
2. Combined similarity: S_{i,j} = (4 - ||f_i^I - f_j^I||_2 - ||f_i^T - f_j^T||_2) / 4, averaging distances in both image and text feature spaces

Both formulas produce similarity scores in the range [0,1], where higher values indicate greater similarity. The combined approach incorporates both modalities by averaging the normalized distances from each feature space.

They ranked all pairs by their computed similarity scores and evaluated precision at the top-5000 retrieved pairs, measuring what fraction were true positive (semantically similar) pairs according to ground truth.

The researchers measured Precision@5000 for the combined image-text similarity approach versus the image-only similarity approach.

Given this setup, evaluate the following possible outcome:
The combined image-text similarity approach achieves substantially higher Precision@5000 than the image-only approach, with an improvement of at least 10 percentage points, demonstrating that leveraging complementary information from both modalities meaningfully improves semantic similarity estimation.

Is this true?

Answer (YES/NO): NO